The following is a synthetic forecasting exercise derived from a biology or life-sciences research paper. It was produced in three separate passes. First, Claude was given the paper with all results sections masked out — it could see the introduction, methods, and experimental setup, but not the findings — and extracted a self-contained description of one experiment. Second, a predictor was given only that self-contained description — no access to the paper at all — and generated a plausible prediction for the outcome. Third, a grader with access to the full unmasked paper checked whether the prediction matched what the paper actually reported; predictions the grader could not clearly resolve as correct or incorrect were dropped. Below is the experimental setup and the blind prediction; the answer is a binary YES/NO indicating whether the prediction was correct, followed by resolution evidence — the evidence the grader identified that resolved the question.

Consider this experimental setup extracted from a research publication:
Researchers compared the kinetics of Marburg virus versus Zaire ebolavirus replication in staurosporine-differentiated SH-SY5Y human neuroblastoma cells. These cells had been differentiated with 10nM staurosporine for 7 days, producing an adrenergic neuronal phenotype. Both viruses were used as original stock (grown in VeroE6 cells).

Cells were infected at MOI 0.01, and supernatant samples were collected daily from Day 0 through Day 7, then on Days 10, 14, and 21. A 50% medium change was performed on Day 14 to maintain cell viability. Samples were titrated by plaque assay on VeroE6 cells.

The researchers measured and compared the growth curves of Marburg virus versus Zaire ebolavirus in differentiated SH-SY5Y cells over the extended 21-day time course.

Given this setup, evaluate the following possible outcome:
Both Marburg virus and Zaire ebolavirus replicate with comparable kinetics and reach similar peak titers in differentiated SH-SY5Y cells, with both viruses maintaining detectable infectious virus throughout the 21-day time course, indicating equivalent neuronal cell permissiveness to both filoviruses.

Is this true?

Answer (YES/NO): NO